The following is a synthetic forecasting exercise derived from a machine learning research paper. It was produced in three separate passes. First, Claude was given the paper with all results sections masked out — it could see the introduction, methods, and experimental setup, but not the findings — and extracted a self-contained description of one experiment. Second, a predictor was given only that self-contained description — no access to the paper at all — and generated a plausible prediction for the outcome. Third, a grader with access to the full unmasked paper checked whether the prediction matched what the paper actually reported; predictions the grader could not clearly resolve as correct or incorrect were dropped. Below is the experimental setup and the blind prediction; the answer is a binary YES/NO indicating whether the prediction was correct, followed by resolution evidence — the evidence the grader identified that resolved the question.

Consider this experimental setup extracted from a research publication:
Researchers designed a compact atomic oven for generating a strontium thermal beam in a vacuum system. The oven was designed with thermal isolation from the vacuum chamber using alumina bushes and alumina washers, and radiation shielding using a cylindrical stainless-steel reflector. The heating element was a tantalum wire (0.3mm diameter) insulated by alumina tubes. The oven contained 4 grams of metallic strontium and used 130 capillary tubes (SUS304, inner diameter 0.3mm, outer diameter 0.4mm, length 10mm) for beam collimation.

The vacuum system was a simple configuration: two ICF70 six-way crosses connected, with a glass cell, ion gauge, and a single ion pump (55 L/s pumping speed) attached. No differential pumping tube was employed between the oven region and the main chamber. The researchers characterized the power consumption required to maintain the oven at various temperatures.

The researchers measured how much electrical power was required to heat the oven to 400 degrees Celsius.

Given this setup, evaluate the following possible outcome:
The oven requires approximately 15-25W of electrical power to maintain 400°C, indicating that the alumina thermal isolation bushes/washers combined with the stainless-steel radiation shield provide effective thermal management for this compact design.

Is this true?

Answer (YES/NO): YES